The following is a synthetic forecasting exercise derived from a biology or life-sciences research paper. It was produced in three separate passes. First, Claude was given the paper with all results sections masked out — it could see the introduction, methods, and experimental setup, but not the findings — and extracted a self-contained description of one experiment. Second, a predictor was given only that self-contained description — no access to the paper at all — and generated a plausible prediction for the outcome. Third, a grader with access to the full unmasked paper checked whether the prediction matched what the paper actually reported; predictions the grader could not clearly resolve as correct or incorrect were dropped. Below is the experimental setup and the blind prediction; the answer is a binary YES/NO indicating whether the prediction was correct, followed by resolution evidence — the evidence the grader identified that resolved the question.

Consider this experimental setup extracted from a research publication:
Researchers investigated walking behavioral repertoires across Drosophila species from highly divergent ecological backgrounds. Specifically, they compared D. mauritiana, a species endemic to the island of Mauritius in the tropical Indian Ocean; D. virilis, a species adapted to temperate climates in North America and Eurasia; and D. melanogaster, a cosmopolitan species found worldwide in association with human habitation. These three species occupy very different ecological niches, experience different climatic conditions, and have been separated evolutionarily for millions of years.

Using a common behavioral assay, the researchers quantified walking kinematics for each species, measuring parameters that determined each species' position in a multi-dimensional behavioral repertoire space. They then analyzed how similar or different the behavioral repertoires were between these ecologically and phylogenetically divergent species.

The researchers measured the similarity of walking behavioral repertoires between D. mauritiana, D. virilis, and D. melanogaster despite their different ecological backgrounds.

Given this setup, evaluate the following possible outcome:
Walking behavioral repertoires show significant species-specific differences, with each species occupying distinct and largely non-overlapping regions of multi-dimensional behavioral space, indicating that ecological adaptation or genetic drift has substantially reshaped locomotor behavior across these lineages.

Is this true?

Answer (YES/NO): NO